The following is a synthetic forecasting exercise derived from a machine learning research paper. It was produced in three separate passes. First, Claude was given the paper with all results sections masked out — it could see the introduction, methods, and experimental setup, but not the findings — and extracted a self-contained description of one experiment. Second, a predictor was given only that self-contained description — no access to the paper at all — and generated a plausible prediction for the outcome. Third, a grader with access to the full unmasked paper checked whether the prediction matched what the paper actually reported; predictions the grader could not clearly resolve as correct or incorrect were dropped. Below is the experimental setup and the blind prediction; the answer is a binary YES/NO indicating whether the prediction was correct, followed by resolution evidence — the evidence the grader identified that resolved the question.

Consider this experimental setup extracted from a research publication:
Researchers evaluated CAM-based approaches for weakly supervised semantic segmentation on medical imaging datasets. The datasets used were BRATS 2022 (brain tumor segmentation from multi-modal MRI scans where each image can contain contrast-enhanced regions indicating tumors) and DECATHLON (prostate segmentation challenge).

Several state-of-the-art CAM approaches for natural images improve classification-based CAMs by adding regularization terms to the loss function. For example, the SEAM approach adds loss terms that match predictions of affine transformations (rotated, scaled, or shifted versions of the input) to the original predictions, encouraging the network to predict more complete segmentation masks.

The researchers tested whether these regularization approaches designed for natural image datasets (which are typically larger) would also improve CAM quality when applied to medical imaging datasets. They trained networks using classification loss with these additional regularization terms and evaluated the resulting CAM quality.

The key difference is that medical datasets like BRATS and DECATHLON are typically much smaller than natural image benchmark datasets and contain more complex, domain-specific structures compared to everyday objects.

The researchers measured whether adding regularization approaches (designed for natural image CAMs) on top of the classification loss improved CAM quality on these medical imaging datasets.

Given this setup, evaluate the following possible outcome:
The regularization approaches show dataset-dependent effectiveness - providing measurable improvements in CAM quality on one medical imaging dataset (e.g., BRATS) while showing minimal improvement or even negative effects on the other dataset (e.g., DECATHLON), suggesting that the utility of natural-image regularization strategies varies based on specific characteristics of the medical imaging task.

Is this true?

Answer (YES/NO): NO